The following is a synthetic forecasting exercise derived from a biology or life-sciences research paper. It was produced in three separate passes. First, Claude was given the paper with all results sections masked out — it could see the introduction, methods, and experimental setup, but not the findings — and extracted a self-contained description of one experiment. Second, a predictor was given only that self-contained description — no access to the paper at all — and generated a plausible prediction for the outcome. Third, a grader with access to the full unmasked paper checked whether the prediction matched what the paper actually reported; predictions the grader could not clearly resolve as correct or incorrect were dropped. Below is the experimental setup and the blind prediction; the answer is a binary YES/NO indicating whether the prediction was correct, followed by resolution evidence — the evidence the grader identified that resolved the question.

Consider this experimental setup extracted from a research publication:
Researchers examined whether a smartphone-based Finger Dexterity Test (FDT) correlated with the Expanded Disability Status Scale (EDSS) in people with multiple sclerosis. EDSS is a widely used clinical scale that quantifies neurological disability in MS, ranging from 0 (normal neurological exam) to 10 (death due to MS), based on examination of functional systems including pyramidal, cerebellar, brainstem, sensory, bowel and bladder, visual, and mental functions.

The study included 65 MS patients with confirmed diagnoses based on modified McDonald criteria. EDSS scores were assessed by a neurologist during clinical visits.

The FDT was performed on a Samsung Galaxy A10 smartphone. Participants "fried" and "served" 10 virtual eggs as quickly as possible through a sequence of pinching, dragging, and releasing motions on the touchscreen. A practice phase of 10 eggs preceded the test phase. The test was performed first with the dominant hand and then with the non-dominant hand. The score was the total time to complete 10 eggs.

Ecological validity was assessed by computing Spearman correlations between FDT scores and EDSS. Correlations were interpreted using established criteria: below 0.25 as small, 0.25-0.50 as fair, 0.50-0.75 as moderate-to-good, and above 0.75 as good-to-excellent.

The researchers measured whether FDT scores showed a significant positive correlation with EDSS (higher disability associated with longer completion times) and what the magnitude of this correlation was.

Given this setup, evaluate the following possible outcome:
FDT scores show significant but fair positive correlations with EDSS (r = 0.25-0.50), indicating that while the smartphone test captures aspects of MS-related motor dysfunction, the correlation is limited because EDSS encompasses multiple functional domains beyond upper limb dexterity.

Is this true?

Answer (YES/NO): YES